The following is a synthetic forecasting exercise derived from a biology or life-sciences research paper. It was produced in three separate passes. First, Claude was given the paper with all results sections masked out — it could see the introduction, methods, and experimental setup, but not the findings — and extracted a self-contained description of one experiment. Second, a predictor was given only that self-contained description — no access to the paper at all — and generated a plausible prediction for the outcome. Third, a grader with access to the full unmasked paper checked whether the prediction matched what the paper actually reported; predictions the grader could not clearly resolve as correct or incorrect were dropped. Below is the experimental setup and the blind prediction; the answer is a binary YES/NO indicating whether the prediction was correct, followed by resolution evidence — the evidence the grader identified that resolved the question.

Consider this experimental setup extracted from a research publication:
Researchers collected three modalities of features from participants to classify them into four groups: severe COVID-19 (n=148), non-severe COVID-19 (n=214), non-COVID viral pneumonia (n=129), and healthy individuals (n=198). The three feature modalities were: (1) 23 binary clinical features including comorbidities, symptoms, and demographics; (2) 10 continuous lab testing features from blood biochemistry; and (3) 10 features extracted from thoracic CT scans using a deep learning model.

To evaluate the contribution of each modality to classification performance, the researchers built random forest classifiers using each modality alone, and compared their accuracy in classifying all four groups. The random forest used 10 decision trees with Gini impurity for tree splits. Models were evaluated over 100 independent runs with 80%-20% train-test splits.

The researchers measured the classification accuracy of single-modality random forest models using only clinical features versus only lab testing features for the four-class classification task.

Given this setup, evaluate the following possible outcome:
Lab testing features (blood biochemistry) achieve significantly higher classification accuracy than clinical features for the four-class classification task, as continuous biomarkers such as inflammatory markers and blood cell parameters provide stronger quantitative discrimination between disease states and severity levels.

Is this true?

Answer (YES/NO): NO